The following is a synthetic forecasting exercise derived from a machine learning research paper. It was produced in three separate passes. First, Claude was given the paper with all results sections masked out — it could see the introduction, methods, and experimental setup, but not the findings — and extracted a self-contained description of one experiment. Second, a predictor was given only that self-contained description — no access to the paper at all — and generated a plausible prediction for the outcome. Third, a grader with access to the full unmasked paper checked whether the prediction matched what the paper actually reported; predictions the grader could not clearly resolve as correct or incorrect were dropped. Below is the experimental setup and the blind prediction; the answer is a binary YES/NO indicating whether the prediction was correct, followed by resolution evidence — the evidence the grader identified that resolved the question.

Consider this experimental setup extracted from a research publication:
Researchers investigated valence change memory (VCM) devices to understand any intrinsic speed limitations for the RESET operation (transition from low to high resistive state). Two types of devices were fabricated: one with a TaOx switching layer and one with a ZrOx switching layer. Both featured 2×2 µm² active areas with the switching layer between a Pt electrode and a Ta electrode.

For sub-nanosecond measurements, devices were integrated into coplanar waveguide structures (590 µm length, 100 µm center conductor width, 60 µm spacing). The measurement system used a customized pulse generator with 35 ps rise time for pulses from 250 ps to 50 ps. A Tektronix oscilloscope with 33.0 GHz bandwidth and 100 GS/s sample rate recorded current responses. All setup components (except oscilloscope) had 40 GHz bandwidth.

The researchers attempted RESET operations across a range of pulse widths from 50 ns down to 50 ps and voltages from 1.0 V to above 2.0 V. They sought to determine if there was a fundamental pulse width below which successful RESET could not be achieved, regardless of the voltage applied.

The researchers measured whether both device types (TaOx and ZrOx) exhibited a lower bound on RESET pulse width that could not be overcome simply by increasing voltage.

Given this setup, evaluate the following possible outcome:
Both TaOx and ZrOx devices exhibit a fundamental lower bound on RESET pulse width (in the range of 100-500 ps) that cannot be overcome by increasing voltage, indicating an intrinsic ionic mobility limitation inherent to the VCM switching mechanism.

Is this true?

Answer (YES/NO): NO